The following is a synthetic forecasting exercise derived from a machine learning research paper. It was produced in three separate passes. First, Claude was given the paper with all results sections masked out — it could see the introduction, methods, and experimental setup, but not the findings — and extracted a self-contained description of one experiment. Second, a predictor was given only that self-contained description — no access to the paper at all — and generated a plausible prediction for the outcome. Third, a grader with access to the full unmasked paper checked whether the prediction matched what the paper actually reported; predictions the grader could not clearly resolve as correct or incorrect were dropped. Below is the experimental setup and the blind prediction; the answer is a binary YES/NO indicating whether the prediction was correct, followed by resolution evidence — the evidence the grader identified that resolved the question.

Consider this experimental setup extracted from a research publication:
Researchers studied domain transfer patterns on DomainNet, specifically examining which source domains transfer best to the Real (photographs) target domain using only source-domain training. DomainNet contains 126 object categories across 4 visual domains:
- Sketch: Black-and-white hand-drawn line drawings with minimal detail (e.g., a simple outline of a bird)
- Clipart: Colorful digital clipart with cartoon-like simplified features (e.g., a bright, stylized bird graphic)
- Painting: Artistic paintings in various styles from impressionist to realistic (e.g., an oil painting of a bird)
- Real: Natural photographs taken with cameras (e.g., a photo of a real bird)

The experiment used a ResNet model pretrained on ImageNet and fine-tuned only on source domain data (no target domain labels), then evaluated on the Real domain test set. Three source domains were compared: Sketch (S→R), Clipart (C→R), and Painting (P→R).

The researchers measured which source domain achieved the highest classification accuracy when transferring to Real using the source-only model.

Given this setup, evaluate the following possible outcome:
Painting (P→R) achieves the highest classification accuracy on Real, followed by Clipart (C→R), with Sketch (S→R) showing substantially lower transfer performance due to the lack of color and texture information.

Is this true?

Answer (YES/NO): NO